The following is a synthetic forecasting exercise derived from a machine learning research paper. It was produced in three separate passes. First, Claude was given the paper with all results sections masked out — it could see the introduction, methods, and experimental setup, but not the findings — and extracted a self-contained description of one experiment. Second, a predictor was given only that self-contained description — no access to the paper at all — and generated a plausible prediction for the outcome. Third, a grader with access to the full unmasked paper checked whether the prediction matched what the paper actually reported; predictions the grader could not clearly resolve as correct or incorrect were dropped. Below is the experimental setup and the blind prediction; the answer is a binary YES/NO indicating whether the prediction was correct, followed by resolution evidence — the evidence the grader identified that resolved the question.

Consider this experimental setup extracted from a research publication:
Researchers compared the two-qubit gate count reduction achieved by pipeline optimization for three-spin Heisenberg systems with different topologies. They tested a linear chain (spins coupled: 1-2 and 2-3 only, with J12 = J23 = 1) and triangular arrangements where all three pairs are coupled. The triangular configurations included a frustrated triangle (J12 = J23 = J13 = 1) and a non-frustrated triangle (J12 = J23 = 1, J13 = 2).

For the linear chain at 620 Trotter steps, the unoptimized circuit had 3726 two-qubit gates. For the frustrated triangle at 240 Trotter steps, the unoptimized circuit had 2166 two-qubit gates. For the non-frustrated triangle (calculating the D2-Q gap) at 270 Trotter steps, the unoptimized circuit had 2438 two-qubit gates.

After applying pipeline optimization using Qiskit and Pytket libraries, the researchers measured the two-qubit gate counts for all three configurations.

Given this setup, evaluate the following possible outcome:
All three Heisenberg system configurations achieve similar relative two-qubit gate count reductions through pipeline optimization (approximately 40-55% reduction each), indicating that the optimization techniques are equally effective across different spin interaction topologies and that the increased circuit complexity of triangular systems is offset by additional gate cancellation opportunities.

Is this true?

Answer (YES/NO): NO